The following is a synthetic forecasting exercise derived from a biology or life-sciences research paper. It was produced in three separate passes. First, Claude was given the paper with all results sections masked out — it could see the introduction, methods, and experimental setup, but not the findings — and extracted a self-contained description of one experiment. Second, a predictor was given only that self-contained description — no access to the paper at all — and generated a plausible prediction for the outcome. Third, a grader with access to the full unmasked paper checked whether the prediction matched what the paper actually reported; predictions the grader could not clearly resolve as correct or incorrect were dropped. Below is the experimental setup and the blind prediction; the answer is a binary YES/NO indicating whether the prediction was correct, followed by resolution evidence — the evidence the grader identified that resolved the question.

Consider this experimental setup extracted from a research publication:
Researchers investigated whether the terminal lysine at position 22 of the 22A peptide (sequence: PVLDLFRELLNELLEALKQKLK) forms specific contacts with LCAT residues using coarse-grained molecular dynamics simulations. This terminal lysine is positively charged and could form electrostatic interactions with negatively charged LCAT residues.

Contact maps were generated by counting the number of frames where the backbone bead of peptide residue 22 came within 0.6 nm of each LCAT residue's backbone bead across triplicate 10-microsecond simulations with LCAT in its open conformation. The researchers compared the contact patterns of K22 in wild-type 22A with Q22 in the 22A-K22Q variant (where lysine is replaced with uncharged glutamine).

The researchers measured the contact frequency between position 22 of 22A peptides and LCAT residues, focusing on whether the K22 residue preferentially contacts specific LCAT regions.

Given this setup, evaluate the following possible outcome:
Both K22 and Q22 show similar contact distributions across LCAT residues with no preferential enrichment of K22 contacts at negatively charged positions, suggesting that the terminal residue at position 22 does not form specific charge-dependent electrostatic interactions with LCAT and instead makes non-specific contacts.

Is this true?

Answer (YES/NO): NO